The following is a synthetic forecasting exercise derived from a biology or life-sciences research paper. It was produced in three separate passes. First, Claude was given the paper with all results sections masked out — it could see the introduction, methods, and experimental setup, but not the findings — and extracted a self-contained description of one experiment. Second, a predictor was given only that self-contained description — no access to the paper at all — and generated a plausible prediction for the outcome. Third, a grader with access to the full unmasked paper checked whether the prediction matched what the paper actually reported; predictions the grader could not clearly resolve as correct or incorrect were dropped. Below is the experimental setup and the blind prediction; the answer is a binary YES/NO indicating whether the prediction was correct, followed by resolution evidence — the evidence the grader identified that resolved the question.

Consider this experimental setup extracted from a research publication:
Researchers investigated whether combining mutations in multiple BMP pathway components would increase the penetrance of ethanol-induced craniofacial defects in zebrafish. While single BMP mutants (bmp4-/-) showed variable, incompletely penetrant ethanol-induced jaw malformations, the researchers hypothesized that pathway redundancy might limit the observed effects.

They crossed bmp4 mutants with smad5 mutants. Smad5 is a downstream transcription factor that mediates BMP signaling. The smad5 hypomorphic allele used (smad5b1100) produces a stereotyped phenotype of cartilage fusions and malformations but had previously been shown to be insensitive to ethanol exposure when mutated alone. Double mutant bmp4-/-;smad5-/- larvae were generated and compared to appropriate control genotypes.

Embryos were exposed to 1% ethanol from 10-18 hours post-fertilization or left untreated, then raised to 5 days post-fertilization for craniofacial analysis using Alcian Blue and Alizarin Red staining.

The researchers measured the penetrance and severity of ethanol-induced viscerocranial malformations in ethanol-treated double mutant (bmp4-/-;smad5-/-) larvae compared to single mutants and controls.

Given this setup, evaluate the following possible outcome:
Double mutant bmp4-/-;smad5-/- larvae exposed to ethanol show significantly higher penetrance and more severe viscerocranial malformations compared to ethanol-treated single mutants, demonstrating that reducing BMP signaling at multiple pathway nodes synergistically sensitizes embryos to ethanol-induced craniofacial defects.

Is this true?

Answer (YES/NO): YES